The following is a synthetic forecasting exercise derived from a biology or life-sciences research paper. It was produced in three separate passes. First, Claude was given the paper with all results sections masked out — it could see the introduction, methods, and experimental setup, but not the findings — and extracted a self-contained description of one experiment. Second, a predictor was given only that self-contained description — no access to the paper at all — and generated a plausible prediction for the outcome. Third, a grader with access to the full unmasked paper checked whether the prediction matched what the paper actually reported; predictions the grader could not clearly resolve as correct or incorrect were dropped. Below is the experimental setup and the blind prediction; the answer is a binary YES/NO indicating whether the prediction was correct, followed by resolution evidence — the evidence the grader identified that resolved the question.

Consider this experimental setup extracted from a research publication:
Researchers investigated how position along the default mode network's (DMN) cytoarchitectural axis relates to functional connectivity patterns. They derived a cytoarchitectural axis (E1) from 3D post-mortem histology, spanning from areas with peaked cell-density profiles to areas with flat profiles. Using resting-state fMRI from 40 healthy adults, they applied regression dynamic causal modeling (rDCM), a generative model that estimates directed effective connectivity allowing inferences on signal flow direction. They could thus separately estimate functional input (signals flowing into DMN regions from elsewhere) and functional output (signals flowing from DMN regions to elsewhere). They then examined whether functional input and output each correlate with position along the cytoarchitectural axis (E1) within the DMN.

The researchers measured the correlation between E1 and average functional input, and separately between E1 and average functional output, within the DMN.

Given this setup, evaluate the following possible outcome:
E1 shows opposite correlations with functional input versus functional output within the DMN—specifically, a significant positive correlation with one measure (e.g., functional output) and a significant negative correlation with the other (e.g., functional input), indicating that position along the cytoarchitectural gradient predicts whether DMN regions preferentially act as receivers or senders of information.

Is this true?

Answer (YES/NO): NO